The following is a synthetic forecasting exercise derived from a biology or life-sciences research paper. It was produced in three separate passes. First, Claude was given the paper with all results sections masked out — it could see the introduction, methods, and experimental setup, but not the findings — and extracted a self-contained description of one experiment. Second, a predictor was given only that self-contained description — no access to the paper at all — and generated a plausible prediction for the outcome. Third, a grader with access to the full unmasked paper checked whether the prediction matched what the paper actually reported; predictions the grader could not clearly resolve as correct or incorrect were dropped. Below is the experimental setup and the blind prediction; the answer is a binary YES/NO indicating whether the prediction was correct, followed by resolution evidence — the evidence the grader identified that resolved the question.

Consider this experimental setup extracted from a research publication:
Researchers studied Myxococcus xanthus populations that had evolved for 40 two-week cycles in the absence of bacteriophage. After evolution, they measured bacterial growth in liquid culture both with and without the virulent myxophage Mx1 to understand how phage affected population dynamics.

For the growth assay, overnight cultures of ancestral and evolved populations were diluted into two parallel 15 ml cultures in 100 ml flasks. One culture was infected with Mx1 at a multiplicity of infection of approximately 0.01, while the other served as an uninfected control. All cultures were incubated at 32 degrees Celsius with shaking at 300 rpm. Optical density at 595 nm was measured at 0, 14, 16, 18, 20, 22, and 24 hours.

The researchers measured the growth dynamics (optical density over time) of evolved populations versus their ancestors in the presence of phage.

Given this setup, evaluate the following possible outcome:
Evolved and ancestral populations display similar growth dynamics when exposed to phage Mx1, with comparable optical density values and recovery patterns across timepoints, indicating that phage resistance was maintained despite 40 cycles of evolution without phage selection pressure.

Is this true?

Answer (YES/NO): NO